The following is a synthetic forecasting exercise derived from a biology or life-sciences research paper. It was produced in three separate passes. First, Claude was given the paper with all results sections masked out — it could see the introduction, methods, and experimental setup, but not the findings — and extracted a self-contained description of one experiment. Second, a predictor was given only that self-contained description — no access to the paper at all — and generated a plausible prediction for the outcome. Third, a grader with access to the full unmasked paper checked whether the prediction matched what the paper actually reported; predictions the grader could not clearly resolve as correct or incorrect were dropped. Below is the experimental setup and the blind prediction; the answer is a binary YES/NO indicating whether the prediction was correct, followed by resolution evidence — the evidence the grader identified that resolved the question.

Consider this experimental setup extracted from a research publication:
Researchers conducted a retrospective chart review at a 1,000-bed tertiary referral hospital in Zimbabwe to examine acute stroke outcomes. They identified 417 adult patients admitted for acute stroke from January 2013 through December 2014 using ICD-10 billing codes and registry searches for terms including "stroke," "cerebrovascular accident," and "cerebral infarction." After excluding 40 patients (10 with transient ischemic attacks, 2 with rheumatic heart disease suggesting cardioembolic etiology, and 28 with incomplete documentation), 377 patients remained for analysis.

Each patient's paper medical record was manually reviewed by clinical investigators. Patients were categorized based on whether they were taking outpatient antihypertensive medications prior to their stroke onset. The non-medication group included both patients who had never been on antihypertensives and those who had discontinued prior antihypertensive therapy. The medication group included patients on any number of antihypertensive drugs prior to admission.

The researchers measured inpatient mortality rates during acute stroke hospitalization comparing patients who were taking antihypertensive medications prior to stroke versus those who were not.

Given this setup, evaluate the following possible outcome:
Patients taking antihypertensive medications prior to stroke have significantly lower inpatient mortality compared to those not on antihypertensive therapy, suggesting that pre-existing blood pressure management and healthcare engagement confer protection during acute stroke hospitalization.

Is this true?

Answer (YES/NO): NO